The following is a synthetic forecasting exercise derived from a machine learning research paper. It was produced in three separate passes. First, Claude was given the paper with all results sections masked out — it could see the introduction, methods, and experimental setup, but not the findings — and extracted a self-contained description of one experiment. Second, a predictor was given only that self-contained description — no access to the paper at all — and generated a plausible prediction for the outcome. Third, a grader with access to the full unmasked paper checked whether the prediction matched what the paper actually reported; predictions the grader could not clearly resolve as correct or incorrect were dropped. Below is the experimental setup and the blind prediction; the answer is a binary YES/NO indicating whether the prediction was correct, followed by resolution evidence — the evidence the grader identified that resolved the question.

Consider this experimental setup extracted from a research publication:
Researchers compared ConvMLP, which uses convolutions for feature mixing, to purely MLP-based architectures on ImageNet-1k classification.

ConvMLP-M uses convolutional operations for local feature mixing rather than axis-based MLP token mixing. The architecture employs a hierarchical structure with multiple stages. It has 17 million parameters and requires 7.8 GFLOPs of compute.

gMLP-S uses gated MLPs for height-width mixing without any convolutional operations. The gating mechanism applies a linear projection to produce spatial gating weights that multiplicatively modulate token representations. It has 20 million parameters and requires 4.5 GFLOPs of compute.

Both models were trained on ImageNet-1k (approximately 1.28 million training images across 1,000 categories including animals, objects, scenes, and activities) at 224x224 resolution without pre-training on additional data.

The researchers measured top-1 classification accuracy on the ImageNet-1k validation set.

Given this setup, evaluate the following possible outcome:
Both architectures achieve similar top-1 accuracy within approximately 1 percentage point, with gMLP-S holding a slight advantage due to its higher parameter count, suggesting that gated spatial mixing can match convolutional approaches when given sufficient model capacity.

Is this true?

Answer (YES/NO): YES